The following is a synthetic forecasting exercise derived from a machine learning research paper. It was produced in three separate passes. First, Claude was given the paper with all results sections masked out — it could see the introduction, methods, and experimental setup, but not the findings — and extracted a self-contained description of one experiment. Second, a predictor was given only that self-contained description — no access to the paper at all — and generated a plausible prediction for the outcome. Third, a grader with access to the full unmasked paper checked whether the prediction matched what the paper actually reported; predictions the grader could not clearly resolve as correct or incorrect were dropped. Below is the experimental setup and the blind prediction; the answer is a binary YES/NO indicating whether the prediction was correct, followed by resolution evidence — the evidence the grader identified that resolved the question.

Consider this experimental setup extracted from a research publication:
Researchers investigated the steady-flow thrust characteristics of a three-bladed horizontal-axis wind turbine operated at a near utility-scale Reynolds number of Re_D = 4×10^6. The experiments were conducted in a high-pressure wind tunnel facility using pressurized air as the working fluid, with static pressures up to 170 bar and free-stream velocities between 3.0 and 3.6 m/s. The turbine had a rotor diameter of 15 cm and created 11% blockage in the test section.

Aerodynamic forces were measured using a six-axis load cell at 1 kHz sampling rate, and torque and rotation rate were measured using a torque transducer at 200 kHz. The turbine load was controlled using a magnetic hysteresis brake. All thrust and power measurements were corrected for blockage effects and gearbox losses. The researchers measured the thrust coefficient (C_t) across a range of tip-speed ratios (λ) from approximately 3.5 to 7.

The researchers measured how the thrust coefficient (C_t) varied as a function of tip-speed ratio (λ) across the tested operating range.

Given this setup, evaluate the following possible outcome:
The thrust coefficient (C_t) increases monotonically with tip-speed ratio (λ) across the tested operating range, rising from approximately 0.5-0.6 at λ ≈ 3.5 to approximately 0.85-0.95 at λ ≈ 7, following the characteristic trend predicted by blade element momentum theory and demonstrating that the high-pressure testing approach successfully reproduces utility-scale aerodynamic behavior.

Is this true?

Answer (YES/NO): NO